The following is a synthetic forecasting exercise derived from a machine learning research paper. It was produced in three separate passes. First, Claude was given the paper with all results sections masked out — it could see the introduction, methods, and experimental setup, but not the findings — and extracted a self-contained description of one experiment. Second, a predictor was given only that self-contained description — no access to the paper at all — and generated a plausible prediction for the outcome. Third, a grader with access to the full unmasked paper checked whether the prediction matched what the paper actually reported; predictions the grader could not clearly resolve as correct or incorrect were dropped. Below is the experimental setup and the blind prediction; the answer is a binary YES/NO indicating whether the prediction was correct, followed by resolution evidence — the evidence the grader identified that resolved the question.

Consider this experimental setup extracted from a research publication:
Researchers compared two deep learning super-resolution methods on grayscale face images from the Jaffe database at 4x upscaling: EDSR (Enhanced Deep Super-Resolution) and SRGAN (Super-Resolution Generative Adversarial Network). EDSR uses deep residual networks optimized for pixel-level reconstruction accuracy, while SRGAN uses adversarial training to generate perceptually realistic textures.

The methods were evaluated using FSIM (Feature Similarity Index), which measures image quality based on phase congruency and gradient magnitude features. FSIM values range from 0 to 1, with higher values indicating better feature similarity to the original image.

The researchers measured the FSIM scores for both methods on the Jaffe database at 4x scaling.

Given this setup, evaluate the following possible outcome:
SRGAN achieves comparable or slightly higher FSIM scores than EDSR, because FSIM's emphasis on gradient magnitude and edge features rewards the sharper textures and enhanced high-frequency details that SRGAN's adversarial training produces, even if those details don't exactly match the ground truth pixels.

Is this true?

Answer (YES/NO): YES